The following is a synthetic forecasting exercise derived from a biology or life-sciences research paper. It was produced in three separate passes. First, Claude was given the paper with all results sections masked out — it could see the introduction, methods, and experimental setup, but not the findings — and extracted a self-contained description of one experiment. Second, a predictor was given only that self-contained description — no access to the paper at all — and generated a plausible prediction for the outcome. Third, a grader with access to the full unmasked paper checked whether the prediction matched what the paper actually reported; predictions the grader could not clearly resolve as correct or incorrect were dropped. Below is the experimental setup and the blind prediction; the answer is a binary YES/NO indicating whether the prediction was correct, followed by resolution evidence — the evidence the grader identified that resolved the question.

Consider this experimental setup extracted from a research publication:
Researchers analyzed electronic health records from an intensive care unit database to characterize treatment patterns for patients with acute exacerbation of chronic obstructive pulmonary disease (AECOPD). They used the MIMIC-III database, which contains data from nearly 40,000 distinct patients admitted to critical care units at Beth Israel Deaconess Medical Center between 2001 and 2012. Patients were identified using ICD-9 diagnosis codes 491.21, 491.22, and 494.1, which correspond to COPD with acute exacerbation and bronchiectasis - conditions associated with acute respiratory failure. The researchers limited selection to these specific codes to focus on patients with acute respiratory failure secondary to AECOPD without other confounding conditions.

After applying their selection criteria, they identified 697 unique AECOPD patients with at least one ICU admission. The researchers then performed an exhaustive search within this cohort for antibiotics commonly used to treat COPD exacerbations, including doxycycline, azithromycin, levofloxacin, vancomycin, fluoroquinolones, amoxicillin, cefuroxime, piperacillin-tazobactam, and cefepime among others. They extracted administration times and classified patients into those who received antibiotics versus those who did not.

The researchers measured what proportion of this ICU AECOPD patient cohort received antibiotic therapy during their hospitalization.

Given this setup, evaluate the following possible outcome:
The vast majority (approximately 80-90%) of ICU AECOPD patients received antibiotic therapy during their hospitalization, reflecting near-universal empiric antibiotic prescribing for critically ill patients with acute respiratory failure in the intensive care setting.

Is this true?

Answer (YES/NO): NO